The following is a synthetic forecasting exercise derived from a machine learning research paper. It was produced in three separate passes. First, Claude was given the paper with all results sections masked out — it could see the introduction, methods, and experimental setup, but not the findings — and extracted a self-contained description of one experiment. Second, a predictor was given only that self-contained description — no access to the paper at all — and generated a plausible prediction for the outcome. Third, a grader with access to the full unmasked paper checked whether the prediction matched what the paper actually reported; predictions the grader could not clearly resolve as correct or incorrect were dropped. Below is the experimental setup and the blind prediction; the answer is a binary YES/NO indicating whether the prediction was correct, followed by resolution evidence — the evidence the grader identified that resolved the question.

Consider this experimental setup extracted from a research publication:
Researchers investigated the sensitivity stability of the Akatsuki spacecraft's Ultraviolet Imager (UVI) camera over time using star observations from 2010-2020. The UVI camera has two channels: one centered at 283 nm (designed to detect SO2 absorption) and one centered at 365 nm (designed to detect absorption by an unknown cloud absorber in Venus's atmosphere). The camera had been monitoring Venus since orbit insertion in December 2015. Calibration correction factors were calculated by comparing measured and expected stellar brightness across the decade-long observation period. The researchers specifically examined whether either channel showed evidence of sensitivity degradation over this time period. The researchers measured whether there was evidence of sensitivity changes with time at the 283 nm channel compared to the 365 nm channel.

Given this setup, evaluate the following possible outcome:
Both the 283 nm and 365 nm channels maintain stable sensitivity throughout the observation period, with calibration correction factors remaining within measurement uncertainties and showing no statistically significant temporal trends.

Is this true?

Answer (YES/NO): NO